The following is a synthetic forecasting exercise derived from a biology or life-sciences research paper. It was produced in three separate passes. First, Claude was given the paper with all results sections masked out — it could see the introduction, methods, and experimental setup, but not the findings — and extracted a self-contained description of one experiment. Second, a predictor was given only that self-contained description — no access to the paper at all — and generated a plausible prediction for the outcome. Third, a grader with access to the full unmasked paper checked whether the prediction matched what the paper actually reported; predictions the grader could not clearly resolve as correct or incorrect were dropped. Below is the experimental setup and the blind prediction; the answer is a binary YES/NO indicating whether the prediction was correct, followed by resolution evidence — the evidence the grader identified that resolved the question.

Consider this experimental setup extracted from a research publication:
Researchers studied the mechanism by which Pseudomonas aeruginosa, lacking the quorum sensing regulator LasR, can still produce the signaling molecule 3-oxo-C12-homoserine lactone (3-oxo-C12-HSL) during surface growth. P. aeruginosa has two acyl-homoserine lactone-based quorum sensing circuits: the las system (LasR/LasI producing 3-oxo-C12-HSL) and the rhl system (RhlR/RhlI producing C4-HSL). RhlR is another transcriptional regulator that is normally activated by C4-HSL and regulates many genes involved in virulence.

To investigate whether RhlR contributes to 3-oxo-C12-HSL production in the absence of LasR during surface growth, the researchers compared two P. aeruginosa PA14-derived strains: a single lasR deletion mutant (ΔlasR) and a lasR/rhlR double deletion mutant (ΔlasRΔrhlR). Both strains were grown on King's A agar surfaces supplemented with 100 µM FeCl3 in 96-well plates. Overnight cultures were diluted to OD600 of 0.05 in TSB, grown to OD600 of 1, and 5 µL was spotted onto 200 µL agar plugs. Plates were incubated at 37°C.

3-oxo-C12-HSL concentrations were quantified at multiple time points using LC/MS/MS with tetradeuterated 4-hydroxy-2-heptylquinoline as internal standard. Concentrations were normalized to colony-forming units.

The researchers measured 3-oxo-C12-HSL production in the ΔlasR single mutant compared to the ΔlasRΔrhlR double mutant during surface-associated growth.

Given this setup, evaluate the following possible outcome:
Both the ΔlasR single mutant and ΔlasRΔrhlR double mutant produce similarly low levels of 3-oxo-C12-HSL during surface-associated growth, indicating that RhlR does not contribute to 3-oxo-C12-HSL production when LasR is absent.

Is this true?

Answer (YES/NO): NO